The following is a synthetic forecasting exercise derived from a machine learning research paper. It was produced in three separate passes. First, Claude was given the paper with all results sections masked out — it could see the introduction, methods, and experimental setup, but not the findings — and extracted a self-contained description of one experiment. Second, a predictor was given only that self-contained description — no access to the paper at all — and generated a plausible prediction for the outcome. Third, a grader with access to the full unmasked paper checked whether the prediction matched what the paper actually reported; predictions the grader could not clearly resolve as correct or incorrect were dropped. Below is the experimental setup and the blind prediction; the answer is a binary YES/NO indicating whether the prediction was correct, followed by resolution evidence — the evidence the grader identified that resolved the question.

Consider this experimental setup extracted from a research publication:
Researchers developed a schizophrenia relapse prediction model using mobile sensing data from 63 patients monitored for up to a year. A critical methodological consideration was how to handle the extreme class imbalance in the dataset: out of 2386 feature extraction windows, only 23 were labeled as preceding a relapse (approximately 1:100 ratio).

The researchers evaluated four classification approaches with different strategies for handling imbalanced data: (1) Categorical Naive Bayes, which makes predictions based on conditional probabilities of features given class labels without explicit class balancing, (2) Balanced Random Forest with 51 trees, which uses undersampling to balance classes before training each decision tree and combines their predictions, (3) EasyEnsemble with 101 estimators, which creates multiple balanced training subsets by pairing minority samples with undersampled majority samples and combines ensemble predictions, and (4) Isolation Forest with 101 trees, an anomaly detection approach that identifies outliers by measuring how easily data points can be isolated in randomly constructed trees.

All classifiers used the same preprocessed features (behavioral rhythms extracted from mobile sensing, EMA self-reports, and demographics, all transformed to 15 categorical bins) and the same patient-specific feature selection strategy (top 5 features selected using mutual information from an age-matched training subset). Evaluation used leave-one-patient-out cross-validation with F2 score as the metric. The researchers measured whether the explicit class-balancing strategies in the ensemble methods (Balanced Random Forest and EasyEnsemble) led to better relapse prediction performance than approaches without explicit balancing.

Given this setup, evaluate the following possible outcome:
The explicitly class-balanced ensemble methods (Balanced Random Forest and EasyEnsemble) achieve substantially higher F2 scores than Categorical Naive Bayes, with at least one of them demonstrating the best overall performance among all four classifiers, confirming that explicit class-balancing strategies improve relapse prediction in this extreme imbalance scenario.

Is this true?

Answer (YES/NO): NO